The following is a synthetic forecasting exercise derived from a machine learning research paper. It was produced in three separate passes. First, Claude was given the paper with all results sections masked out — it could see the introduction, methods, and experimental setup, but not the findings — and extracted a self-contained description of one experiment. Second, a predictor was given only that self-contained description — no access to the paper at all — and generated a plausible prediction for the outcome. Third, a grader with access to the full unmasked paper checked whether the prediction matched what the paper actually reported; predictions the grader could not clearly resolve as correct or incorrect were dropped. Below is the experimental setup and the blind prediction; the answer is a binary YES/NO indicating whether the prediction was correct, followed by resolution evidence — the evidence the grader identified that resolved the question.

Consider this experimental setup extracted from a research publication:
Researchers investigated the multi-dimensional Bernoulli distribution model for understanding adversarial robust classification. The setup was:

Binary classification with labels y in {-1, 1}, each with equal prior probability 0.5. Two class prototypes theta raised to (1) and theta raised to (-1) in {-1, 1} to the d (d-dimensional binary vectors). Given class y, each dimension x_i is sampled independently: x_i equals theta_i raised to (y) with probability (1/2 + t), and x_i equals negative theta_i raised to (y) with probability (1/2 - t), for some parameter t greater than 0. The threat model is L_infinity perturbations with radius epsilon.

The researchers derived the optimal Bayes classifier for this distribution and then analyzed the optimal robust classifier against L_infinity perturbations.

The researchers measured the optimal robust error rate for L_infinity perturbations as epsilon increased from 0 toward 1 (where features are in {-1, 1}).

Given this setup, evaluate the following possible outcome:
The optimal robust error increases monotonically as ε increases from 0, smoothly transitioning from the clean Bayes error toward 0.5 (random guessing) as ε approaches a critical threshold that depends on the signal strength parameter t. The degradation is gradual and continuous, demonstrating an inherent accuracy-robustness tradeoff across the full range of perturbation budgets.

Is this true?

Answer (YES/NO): NO